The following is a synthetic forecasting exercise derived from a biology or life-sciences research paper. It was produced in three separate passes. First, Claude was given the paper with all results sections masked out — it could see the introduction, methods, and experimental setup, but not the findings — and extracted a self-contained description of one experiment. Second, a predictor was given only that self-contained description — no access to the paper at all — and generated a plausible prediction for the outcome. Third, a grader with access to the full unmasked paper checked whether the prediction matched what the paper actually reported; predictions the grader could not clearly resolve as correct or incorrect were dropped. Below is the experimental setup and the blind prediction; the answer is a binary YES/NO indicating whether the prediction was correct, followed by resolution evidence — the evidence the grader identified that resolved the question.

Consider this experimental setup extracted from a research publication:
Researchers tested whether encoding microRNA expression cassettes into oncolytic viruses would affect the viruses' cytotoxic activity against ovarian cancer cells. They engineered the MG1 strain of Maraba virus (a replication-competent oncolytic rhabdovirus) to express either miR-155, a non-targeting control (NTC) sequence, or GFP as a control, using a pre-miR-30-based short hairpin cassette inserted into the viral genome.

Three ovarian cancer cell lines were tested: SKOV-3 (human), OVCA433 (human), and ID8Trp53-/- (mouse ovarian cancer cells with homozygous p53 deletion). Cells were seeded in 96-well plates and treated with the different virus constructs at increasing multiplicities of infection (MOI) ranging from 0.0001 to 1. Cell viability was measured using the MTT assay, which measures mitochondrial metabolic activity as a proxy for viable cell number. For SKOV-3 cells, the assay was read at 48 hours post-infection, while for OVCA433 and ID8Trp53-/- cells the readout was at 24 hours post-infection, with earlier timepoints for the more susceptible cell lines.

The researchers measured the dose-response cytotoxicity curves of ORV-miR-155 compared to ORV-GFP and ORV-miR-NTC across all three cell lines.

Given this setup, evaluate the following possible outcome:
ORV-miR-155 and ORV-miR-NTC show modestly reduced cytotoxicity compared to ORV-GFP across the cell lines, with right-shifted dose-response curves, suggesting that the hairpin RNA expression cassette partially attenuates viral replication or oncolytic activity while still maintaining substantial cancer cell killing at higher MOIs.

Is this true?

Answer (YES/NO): NO